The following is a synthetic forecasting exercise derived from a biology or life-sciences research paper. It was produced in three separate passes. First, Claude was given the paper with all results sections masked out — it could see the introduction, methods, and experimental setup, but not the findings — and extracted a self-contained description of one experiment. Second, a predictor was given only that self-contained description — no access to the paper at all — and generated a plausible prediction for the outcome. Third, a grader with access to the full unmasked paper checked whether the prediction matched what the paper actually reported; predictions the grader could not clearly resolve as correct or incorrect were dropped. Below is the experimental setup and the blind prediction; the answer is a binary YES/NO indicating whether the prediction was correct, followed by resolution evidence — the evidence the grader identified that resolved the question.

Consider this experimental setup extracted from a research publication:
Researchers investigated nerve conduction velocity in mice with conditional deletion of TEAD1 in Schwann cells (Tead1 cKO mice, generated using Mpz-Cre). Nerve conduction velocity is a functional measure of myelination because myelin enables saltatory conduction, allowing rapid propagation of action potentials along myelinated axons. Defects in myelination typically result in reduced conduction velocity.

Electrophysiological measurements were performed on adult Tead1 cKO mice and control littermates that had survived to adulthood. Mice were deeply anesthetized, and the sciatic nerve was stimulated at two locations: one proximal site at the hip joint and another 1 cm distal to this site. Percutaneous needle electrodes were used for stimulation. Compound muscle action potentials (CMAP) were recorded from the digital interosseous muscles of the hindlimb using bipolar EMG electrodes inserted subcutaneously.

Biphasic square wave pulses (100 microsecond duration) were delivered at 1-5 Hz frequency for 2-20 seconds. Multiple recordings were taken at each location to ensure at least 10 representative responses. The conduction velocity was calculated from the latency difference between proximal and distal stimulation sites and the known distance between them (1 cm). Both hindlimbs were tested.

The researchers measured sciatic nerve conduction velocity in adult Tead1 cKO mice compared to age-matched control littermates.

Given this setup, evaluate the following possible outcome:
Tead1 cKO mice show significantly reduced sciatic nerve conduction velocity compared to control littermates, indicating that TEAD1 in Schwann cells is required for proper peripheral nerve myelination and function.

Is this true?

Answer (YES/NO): YES